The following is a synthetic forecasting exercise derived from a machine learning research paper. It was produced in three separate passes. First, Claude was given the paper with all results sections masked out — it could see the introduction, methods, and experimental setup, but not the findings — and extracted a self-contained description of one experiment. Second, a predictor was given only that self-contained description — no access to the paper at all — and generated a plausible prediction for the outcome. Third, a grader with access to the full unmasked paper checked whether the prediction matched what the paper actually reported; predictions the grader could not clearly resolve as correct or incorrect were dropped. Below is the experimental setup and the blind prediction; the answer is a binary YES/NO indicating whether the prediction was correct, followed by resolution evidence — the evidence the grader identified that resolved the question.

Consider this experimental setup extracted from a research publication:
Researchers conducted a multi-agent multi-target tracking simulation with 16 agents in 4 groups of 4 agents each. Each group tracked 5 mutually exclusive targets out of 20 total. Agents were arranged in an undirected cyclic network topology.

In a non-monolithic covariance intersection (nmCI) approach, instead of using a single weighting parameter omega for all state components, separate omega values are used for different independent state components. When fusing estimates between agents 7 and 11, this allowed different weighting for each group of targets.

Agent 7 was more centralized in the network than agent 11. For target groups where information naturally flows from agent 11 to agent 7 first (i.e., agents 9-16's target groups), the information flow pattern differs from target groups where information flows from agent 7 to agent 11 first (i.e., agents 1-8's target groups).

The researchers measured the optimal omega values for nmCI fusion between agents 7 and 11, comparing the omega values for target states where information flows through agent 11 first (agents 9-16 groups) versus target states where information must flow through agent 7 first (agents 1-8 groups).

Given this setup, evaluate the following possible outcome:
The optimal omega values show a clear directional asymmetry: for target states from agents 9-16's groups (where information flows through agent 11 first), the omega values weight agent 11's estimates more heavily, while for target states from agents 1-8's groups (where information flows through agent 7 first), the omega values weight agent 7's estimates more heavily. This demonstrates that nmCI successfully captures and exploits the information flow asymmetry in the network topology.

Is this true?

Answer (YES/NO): YES